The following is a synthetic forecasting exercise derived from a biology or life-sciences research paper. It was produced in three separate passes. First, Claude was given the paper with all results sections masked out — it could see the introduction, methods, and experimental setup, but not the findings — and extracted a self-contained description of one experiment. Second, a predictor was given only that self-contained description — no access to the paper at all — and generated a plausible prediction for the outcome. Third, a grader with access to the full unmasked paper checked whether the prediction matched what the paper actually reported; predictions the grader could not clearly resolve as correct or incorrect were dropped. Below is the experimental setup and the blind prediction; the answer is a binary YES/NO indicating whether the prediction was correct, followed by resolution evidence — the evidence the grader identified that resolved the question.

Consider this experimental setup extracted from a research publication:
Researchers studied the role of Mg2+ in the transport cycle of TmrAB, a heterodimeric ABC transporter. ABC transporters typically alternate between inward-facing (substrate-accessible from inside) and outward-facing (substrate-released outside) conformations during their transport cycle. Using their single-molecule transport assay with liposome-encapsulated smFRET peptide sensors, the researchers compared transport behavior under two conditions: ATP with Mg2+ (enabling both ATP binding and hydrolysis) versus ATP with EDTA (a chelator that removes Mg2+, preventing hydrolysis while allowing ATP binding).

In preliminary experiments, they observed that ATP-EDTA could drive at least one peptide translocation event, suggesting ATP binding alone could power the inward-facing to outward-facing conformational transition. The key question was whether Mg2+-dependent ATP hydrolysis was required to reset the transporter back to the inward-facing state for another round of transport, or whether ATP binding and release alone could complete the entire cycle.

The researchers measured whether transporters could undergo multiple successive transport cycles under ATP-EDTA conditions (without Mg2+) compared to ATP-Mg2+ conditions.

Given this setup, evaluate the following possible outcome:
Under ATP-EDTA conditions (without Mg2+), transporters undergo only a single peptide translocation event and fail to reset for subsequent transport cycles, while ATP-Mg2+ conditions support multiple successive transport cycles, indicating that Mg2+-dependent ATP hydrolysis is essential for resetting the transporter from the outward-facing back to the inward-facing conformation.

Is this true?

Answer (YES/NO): YES